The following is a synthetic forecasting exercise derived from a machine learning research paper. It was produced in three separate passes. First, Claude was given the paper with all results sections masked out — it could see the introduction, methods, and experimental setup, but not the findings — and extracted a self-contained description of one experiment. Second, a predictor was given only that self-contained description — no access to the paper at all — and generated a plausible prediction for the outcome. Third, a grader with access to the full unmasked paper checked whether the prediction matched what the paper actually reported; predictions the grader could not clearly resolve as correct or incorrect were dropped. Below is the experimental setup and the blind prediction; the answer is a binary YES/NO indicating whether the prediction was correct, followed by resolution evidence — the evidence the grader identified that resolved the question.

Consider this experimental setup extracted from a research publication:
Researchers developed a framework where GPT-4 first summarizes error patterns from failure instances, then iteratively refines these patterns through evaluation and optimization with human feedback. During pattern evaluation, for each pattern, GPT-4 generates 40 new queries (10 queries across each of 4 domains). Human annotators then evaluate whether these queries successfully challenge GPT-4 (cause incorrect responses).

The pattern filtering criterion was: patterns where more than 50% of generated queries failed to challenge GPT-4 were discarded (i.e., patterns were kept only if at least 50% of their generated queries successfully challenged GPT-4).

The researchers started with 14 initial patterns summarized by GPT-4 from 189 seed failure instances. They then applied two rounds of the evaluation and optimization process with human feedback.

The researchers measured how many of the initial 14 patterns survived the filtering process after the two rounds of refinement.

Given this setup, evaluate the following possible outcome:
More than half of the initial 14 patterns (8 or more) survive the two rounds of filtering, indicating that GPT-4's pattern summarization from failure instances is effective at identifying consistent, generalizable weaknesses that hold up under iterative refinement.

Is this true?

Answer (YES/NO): YES